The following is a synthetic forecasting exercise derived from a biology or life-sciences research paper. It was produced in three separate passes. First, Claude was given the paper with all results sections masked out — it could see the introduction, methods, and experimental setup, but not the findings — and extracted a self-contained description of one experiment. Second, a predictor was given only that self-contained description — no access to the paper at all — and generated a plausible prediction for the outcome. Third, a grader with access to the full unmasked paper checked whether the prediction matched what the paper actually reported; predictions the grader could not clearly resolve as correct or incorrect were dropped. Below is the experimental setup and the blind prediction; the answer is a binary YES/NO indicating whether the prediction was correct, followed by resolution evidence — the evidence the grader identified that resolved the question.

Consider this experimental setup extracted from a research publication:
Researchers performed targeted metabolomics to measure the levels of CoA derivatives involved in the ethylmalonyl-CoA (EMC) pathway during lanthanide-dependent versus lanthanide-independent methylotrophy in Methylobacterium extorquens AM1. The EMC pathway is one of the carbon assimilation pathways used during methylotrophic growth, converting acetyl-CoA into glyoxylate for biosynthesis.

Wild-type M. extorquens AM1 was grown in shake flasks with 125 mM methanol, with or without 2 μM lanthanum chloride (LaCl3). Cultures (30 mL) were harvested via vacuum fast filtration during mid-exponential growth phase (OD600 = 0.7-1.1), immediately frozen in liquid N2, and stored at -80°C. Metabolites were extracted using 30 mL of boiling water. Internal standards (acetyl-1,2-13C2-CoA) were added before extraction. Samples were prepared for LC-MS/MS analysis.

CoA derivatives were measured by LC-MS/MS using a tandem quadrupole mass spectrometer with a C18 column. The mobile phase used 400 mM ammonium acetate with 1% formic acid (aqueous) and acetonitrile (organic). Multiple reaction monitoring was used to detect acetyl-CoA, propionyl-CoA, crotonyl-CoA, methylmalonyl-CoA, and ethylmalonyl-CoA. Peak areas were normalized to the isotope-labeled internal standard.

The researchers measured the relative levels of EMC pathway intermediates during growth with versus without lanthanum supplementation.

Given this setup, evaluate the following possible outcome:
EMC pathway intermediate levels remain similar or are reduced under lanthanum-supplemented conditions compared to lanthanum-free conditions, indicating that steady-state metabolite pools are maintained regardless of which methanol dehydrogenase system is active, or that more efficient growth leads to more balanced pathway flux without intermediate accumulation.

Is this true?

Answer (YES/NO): YES